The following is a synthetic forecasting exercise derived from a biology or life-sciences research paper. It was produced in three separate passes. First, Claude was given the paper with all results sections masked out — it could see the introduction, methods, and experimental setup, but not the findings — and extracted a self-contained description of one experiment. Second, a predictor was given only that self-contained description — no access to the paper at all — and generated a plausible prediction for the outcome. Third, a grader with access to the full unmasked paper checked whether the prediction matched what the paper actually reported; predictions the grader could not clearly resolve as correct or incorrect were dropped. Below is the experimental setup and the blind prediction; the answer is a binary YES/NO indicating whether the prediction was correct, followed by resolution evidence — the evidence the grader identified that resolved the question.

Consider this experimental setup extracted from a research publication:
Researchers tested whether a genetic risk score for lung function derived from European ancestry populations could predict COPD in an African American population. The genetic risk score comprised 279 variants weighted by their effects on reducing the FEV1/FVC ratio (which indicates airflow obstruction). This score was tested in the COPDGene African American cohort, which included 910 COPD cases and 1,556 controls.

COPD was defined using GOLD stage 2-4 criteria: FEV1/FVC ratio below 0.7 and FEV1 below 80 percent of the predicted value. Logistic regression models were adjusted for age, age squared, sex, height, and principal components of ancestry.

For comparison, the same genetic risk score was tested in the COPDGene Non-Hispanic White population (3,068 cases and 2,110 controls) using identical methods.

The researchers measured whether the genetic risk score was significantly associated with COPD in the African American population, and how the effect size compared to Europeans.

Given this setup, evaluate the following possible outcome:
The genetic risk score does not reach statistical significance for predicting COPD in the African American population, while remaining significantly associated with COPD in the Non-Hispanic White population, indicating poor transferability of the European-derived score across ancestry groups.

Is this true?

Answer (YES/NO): NO